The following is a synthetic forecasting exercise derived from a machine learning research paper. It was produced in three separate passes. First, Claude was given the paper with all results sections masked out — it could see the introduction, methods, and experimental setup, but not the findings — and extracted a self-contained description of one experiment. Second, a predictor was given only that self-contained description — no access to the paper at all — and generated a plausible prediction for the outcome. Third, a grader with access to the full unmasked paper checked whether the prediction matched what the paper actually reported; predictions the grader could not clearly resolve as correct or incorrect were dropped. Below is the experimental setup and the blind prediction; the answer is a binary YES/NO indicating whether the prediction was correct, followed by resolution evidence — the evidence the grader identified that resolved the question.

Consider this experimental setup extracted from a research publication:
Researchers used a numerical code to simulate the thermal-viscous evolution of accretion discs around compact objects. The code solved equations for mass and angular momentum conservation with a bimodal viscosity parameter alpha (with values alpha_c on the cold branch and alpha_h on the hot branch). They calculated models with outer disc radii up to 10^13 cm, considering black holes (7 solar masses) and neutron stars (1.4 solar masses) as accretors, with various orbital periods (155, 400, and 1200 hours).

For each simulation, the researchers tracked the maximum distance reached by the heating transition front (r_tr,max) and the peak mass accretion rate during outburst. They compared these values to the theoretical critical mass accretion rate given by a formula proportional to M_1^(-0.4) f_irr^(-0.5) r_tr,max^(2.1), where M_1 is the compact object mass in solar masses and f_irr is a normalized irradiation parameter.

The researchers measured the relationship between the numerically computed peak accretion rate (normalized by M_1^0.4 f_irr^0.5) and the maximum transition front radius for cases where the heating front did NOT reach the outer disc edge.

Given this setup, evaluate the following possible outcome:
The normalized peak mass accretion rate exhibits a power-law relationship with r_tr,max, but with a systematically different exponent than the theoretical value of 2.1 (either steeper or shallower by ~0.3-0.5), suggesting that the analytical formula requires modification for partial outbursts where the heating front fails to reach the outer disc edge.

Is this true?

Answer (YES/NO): NO